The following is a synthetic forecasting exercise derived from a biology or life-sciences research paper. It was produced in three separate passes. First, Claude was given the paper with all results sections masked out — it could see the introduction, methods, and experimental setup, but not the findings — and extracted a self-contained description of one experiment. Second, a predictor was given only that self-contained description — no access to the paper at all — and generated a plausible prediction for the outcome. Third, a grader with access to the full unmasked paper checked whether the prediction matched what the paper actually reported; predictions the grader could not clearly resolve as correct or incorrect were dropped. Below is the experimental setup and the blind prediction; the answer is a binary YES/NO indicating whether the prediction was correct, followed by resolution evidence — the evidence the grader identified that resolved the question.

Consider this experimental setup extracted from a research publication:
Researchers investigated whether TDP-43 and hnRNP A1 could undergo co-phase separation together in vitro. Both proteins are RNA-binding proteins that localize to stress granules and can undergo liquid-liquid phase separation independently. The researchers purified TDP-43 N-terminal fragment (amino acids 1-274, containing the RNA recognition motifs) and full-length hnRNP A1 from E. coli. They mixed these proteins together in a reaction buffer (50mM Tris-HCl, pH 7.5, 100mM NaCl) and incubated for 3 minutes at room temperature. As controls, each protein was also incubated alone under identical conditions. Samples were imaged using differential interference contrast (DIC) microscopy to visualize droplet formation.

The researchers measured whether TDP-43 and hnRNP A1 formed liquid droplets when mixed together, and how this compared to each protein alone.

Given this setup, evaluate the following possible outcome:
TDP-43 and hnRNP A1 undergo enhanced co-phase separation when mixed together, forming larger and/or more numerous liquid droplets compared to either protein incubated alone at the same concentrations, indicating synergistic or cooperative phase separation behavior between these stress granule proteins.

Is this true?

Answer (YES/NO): YES